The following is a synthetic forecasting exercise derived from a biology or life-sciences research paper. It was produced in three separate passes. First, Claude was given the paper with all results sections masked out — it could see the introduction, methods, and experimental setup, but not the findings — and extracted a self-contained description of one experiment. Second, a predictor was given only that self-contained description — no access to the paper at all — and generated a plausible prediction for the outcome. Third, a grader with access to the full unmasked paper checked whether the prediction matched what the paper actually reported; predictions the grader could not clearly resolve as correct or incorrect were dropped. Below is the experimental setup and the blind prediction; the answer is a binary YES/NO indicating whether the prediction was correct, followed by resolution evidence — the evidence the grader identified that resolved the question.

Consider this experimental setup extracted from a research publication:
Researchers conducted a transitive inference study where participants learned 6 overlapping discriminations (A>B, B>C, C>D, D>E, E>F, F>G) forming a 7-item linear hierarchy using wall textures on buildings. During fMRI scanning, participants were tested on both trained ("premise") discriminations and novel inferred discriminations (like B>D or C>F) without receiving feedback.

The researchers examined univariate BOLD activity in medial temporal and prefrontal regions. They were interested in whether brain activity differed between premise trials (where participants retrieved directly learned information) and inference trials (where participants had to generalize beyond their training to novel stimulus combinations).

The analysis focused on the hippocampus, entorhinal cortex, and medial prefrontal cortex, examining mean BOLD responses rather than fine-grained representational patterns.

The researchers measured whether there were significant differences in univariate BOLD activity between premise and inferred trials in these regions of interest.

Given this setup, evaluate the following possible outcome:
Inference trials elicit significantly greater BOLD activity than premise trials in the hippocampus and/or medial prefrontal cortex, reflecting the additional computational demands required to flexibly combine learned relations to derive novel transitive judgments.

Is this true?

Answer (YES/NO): NO